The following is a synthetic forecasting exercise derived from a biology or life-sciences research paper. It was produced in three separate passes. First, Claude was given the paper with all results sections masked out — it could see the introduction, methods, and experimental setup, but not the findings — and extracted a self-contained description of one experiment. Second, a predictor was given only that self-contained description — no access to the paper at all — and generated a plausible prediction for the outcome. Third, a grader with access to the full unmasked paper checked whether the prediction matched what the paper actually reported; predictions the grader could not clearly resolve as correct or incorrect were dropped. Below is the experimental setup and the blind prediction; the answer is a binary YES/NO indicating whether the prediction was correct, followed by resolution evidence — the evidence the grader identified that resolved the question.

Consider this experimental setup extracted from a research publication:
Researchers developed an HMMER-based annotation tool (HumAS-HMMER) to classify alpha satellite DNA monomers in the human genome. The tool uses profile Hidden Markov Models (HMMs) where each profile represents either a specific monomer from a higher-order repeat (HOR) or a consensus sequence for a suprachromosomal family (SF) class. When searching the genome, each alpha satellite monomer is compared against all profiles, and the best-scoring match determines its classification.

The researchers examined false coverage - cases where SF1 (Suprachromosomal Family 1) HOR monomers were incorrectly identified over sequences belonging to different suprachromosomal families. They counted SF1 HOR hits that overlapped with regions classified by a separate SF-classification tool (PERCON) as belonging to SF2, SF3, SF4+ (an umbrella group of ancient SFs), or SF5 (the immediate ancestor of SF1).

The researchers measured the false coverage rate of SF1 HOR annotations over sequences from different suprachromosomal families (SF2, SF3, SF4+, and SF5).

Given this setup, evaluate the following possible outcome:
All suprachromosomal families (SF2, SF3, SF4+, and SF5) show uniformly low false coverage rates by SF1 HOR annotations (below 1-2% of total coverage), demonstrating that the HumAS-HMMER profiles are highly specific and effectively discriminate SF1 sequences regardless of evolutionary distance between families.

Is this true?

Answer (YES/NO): NO